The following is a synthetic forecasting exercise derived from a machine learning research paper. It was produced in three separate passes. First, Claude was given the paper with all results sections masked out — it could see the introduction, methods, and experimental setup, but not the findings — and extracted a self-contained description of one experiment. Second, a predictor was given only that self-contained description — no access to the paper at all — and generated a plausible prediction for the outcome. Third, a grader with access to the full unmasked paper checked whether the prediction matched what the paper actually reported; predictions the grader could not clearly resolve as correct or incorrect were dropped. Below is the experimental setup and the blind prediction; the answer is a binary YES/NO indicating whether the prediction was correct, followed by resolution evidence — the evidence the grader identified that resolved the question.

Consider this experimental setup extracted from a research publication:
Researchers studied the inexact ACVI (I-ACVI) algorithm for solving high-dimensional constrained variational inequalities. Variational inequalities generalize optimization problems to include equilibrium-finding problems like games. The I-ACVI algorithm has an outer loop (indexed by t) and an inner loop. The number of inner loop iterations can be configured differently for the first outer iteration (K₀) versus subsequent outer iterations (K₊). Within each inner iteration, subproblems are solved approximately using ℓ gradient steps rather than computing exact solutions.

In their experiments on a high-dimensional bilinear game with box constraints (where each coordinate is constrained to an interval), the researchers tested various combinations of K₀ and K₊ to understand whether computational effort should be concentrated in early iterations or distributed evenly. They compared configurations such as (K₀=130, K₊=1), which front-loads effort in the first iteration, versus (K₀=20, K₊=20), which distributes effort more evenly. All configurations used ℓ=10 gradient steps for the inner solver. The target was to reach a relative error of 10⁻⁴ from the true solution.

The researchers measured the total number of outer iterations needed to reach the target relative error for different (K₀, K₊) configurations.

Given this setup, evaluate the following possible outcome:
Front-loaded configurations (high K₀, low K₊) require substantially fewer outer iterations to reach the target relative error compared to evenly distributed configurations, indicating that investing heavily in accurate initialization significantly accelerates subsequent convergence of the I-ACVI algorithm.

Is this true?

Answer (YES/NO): YES